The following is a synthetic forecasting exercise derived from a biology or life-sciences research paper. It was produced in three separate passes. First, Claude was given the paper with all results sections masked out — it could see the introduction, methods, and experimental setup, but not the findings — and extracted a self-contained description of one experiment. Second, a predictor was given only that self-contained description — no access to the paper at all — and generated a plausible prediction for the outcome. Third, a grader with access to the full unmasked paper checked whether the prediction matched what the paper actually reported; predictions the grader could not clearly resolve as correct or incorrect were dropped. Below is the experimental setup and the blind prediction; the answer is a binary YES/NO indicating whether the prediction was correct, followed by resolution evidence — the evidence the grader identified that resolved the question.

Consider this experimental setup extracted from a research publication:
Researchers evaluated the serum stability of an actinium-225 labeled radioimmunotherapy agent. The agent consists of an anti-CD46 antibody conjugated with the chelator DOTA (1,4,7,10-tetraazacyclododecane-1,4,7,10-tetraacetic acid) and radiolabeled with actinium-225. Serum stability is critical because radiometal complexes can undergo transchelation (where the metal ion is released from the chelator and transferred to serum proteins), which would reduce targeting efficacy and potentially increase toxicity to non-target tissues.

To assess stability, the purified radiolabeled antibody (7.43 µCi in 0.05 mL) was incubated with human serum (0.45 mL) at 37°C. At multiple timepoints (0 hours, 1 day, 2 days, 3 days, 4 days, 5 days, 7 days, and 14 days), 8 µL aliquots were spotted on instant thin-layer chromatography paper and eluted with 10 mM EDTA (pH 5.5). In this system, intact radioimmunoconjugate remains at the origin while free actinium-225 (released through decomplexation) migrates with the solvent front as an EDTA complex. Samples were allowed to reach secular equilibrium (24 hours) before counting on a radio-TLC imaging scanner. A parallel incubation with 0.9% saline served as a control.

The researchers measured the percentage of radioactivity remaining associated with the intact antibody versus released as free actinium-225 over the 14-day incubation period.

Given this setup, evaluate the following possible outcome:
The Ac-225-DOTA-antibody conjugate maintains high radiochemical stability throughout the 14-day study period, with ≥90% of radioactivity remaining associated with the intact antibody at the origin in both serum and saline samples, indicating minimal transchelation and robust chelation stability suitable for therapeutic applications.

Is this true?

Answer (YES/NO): NO